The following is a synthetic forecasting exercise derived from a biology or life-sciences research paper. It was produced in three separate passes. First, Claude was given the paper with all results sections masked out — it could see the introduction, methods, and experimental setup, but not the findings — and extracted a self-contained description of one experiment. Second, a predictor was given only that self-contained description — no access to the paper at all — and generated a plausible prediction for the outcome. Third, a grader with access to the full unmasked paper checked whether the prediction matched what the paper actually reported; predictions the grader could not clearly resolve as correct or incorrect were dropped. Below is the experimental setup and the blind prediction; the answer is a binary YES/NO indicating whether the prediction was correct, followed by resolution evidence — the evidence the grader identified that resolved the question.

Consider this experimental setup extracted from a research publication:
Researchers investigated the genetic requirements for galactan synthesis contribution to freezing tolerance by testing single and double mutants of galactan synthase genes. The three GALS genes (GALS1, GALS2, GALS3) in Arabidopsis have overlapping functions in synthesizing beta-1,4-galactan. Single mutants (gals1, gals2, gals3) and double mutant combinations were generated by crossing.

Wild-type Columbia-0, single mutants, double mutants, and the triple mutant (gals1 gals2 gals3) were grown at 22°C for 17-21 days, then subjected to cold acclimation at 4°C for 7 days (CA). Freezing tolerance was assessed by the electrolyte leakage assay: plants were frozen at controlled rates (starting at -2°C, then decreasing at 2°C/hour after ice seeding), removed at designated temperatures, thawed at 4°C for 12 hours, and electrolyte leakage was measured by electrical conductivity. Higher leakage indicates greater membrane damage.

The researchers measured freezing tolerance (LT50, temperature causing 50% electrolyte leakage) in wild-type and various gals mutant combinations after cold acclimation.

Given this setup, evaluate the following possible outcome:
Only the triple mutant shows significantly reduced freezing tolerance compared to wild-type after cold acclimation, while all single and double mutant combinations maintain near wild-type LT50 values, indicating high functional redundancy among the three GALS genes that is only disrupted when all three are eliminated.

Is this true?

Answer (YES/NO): YES